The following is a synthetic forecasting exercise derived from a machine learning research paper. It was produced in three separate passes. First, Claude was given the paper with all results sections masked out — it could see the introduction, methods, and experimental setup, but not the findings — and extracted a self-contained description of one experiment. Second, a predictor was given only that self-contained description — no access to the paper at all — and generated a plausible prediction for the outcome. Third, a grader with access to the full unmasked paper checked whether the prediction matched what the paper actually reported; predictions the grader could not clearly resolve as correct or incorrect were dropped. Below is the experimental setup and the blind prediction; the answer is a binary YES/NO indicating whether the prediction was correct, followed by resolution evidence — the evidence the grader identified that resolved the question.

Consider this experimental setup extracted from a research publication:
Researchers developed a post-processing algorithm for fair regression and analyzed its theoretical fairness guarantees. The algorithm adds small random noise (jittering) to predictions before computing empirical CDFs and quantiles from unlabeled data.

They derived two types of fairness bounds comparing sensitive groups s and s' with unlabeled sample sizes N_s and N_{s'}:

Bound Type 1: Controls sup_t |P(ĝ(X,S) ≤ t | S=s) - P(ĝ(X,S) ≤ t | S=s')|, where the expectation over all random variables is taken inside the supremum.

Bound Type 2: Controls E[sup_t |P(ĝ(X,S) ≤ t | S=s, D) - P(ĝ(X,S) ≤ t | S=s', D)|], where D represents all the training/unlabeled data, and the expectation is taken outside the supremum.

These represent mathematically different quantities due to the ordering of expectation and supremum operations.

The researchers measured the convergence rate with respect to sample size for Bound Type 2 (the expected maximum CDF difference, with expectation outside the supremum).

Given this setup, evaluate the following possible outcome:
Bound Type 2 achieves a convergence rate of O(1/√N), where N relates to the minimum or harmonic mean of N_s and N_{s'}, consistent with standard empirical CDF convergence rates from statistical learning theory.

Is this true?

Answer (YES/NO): YES